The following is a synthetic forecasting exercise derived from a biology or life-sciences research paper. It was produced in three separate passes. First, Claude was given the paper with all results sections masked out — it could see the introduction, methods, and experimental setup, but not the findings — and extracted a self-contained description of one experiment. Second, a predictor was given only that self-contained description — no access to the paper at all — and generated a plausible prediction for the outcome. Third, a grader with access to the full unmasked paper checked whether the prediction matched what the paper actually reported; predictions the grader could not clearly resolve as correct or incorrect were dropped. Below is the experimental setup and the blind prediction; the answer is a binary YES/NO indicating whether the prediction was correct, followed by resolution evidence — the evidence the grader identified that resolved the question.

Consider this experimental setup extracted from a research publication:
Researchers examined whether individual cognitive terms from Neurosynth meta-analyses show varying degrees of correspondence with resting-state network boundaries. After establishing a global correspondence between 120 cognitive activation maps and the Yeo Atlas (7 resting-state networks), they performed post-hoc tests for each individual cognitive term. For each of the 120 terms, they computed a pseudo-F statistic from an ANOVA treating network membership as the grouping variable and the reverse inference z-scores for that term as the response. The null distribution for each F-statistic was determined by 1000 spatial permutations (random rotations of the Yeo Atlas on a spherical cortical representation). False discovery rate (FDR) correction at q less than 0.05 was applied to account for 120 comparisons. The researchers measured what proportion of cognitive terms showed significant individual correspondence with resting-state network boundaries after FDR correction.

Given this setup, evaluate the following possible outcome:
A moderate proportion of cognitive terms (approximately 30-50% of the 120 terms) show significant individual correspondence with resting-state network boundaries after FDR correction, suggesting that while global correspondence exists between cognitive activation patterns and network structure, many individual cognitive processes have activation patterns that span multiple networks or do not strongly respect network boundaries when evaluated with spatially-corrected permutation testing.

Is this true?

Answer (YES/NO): NO